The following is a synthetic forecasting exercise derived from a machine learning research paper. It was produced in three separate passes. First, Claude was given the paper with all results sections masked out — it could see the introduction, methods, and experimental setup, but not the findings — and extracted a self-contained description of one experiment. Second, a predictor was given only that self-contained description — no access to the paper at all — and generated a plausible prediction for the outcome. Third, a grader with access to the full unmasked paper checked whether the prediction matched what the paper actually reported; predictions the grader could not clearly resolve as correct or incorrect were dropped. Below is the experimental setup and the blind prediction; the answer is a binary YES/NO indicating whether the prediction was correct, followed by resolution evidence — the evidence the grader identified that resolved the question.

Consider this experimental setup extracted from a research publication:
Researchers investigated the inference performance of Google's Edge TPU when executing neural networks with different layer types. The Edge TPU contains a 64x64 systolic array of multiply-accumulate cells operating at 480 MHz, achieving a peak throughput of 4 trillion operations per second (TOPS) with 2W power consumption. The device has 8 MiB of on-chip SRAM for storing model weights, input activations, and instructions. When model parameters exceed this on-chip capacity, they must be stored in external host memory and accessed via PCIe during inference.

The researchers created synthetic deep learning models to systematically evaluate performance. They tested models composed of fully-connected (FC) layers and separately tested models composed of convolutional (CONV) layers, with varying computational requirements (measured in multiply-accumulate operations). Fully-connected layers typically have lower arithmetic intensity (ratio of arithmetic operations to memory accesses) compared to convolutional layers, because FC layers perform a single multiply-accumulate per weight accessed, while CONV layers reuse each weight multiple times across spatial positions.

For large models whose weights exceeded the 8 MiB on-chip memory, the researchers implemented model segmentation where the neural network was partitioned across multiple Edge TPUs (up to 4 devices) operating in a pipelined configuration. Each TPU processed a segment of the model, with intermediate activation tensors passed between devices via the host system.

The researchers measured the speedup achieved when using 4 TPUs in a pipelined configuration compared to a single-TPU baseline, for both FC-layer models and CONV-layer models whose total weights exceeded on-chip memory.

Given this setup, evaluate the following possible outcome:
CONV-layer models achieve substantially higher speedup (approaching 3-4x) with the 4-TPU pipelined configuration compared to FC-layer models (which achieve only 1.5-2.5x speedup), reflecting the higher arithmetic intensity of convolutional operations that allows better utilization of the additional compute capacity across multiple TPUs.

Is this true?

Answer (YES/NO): NO